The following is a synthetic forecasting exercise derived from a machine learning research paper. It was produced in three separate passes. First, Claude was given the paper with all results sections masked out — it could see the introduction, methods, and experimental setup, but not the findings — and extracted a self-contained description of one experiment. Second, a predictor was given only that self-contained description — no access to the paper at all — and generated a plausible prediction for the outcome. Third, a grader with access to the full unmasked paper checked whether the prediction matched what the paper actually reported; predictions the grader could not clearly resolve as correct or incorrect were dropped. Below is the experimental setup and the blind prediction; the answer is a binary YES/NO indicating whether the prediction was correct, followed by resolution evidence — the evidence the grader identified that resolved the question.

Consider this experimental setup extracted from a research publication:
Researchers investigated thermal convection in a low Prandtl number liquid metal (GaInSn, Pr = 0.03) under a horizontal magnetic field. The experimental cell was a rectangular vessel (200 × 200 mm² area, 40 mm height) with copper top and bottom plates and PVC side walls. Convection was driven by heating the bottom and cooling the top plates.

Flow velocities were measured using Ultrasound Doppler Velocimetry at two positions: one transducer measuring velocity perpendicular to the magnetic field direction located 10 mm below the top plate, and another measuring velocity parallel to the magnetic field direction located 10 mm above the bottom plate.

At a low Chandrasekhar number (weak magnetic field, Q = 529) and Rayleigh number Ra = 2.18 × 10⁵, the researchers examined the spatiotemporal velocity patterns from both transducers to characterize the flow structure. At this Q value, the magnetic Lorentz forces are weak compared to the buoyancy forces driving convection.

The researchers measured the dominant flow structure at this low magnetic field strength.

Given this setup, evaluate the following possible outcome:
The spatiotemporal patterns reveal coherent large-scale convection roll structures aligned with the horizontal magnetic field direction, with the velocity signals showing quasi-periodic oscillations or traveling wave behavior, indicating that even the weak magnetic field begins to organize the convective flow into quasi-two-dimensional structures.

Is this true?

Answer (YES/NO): NO